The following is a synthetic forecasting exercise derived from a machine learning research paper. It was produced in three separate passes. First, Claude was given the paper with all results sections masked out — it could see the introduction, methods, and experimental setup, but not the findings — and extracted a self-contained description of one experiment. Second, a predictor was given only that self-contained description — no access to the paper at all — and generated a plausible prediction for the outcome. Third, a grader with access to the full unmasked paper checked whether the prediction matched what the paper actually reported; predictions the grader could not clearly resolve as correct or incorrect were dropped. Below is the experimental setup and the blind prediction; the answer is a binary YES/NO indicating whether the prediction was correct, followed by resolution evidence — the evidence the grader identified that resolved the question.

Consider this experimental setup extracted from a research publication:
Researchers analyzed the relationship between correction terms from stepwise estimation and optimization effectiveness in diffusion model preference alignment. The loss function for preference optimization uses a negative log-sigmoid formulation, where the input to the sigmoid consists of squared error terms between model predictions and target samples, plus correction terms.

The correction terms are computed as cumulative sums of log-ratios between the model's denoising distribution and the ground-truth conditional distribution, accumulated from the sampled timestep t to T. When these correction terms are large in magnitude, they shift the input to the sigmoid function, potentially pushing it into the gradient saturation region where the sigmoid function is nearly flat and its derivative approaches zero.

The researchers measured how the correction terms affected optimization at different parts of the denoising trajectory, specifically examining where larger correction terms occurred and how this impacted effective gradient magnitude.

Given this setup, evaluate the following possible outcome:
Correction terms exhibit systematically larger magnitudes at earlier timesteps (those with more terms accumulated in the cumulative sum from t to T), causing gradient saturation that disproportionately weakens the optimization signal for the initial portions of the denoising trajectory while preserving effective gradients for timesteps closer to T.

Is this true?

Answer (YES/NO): NO